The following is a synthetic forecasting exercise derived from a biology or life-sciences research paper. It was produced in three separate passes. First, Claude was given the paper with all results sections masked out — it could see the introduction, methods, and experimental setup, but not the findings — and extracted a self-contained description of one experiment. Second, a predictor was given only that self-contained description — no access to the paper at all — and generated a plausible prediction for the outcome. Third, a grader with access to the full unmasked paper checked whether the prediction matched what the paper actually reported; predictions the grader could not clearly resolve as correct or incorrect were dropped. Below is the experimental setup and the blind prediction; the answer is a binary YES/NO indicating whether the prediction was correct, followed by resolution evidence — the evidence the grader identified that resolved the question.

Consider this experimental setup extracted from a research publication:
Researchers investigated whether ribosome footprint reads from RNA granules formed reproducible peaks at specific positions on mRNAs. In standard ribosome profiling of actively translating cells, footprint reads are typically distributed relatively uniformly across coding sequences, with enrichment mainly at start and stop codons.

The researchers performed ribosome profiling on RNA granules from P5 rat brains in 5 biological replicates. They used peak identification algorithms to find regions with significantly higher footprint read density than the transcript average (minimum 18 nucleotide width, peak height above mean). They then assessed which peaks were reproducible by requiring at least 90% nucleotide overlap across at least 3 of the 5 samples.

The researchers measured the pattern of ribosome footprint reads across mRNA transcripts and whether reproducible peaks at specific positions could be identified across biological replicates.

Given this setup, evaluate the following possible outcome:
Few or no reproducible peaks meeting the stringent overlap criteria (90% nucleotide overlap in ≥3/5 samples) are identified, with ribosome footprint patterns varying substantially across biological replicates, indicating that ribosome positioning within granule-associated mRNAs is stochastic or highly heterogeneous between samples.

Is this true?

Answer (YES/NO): NO